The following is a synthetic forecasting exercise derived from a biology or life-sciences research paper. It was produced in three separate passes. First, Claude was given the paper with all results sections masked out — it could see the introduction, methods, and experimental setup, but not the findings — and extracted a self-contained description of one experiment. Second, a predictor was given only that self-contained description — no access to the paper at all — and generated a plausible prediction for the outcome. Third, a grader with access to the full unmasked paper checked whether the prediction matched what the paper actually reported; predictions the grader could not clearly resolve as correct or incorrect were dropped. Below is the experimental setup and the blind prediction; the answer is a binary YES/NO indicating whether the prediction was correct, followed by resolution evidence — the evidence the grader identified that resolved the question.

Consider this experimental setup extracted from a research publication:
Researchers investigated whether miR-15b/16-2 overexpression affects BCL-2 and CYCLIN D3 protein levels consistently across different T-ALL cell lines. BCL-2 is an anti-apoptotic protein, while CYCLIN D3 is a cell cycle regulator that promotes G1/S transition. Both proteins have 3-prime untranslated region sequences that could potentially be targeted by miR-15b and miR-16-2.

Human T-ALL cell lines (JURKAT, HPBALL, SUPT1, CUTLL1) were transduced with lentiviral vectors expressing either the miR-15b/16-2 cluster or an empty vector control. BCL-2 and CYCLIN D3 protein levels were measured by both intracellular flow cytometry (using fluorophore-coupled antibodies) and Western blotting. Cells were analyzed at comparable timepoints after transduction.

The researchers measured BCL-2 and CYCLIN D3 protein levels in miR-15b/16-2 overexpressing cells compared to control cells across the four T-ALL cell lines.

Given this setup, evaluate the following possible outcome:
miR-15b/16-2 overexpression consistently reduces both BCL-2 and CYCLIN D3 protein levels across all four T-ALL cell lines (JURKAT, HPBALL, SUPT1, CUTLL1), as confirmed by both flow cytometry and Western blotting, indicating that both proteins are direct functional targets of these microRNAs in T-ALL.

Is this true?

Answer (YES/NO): NO